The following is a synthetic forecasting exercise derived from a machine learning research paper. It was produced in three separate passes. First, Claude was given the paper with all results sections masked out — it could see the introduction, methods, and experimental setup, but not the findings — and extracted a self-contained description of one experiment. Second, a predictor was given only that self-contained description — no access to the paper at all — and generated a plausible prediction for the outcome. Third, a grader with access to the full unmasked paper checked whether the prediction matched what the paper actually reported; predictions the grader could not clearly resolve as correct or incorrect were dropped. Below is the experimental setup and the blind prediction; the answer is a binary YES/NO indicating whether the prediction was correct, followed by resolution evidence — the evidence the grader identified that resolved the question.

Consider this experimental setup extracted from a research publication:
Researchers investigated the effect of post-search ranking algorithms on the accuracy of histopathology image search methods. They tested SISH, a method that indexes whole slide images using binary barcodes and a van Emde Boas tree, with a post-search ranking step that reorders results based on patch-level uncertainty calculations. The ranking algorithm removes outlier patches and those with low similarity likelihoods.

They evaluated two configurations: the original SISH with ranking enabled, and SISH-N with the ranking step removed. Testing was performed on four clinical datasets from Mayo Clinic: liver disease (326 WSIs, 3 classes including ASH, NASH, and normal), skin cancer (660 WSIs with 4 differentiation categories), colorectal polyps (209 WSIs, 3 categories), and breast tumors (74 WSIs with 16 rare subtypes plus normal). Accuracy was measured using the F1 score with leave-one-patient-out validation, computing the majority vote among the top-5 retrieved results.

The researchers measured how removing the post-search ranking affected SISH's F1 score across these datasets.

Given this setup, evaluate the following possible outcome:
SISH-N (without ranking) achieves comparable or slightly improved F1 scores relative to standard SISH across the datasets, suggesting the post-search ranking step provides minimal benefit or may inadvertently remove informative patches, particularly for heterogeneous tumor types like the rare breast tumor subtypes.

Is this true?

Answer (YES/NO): NO